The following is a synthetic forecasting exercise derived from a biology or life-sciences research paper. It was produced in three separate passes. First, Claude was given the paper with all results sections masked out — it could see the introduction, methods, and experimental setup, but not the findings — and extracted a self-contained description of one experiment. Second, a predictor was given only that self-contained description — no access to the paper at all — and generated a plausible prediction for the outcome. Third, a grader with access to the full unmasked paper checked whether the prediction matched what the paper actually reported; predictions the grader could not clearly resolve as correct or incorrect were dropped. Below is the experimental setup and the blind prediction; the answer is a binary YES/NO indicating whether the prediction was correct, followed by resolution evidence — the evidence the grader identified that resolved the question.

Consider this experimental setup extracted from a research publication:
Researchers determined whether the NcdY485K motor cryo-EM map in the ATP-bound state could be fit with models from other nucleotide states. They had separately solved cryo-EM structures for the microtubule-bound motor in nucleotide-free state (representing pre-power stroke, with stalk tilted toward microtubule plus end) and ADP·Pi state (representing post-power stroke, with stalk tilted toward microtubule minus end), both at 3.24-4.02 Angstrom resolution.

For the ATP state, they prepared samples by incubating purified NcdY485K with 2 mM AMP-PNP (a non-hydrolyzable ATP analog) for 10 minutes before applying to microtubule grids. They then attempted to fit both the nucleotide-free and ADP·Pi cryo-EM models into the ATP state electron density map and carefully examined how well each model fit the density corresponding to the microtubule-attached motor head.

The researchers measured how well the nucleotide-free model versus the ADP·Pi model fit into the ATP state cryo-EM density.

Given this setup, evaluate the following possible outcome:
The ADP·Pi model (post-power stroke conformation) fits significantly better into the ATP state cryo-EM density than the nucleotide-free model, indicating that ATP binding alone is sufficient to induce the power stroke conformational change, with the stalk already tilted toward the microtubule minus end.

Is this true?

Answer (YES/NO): NO